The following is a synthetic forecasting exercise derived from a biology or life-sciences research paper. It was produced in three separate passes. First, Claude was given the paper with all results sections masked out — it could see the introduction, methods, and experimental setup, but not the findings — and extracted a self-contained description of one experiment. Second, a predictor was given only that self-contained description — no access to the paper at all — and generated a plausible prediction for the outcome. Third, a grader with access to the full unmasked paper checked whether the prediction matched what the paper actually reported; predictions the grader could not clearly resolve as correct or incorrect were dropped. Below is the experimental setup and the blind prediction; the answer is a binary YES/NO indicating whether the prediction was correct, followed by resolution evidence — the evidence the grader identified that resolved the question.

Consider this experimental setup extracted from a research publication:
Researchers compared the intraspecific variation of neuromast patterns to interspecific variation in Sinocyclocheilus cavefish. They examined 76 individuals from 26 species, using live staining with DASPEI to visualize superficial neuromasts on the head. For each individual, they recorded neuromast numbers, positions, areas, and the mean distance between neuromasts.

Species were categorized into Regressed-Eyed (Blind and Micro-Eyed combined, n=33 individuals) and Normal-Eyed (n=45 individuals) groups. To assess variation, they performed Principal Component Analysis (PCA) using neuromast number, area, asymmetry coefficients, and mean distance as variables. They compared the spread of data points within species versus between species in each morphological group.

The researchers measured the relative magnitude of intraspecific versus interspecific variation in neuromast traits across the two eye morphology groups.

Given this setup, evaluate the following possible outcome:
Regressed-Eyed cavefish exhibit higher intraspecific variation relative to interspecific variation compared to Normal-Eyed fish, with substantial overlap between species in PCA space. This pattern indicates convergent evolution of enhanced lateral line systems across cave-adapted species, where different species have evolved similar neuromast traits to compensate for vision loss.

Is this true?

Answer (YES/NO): NO